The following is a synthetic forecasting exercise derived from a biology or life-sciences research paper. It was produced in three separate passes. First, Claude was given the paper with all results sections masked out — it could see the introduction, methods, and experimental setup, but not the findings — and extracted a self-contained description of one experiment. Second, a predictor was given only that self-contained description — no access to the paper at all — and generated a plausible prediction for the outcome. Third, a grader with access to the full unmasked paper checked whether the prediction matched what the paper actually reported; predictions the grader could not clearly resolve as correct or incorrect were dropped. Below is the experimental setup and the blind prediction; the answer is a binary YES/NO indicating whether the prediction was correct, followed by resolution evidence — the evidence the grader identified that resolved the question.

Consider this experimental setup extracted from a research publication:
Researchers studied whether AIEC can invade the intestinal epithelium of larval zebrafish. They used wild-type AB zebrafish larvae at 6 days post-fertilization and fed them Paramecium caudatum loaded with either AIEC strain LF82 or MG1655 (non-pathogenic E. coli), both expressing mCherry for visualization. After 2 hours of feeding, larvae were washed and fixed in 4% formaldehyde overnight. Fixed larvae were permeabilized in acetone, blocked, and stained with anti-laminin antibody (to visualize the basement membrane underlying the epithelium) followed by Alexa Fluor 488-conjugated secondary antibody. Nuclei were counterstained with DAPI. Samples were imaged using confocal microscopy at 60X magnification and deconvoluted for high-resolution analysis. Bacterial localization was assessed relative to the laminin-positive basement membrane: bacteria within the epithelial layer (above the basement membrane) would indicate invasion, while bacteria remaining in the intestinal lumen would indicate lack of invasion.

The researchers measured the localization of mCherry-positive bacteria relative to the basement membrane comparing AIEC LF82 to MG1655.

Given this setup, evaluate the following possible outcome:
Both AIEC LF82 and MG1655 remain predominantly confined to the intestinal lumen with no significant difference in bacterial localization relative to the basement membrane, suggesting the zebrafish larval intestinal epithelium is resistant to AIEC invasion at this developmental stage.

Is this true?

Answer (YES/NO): NO